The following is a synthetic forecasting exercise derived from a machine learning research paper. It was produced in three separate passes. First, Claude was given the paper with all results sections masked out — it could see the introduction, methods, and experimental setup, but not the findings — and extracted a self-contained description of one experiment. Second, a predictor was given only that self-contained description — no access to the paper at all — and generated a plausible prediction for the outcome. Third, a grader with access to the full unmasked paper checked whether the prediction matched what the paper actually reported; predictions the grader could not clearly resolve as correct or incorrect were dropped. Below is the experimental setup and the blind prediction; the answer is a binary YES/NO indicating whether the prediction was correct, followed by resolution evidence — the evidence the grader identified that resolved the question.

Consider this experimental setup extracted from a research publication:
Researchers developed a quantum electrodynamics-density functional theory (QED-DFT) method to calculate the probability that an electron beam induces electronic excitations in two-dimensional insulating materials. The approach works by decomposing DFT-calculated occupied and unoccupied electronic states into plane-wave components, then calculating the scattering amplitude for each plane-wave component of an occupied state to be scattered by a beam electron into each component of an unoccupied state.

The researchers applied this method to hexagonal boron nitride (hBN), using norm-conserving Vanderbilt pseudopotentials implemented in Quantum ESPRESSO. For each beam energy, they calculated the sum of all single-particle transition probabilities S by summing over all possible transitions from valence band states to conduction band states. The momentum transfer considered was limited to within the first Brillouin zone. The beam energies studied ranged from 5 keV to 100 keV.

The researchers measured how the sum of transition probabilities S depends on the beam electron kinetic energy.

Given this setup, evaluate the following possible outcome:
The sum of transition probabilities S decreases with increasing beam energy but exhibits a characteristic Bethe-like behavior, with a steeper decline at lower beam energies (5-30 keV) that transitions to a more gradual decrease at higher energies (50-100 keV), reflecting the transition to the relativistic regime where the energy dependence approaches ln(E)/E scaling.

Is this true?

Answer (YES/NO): NO